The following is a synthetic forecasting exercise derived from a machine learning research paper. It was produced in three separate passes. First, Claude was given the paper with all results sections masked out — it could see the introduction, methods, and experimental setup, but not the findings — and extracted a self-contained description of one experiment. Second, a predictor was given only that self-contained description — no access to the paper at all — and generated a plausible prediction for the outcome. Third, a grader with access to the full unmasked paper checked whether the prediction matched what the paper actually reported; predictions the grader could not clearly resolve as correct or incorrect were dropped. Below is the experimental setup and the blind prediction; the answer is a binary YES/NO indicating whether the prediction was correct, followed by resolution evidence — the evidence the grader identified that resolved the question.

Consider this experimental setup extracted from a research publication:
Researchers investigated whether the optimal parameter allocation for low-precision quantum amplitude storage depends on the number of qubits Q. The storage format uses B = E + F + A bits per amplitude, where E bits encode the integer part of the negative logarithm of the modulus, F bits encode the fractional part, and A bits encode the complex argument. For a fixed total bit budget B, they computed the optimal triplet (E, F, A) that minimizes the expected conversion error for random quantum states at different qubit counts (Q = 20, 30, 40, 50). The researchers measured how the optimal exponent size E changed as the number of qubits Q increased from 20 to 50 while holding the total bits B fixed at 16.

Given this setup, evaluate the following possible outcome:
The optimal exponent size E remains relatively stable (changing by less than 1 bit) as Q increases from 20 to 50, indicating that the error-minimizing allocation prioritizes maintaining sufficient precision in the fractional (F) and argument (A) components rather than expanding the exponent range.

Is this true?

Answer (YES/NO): NO